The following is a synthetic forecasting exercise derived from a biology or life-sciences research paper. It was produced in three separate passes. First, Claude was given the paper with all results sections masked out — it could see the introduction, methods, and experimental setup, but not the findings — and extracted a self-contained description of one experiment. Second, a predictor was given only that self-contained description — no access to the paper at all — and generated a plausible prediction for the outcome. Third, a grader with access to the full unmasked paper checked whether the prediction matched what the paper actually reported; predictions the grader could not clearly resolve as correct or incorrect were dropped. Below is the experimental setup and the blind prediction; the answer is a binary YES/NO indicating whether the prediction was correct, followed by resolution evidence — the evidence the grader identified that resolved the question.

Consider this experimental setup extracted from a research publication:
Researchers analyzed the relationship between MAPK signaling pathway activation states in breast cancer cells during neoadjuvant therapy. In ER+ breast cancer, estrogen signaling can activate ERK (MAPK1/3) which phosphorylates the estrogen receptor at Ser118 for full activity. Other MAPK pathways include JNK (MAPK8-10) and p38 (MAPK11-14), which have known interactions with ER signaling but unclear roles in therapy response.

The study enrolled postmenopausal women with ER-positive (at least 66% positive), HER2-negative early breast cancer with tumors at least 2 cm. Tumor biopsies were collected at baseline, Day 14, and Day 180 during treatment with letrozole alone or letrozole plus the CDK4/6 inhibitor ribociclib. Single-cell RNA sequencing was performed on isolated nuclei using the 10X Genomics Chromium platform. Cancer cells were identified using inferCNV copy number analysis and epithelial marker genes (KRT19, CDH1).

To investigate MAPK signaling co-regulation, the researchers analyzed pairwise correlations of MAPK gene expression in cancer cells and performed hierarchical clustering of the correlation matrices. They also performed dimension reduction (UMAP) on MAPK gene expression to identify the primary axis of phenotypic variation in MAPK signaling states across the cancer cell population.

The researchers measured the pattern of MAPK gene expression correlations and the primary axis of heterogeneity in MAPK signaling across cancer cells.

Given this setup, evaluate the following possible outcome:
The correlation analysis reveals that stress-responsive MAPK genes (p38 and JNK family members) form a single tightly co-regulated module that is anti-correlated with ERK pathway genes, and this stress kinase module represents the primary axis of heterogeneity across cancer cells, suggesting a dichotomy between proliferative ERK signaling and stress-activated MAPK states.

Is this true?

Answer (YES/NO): NO